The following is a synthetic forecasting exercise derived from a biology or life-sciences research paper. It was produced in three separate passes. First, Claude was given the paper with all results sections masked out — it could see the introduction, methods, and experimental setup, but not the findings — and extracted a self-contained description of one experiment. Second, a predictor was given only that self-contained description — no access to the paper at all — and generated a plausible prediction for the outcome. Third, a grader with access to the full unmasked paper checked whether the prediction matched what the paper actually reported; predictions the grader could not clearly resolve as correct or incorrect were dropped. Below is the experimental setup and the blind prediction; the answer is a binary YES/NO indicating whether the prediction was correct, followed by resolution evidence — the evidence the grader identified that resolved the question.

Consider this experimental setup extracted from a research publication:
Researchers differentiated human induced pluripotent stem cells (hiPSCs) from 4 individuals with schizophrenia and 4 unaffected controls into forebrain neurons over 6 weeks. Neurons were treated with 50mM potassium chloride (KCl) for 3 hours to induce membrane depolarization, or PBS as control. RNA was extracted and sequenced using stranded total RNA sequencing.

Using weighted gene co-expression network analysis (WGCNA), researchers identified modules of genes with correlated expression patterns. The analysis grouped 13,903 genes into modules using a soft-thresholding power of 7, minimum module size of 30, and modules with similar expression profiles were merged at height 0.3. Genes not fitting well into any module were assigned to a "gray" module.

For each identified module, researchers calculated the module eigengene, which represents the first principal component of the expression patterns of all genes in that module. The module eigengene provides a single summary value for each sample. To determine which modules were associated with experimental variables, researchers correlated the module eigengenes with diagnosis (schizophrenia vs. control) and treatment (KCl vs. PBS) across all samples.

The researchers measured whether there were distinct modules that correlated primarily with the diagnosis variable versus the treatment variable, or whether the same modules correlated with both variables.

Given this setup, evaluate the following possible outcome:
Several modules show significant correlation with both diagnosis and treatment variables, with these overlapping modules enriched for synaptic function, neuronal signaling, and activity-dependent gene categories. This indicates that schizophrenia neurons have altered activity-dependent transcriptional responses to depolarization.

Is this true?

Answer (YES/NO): NO